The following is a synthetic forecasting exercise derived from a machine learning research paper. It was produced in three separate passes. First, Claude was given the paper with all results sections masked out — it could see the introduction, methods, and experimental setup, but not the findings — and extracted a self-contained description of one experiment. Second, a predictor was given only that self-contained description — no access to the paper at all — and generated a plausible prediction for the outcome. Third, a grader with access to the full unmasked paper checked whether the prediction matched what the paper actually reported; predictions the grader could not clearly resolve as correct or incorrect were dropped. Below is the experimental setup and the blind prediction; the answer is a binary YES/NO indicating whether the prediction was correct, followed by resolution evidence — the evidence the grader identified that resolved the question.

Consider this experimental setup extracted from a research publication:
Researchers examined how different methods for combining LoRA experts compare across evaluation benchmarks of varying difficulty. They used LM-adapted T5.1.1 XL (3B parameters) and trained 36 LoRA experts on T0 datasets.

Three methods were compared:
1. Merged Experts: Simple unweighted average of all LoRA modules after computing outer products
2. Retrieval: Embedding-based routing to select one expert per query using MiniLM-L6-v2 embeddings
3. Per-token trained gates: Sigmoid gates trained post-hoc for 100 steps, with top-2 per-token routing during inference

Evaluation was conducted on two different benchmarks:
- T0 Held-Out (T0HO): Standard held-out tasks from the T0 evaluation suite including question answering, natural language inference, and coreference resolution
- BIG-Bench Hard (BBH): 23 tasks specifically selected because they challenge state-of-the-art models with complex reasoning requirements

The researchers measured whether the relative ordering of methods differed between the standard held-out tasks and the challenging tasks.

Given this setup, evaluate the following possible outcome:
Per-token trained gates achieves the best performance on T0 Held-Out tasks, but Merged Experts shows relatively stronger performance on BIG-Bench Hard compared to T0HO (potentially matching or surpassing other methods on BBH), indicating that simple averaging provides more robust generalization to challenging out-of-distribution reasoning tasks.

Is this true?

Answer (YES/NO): YES